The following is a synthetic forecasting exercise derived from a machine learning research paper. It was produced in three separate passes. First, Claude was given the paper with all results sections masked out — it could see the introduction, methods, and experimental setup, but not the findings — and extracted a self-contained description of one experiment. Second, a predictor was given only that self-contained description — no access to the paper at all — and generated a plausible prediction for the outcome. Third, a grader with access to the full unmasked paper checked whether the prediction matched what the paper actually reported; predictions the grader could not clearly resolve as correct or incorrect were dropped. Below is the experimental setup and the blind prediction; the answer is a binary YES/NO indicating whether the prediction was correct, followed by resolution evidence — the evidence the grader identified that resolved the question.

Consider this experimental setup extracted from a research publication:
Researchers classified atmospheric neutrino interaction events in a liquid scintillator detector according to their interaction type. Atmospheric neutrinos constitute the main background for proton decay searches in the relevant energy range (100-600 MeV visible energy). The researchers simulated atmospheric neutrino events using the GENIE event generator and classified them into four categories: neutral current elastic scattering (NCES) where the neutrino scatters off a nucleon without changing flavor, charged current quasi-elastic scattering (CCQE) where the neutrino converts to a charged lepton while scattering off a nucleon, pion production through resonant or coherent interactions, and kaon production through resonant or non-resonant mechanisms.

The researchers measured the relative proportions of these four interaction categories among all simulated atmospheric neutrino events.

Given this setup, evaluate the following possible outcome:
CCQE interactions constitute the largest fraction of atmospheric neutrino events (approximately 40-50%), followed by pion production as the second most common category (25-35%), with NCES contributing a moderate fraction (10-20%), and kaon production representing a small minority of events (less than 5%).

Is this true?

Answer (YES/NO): NO